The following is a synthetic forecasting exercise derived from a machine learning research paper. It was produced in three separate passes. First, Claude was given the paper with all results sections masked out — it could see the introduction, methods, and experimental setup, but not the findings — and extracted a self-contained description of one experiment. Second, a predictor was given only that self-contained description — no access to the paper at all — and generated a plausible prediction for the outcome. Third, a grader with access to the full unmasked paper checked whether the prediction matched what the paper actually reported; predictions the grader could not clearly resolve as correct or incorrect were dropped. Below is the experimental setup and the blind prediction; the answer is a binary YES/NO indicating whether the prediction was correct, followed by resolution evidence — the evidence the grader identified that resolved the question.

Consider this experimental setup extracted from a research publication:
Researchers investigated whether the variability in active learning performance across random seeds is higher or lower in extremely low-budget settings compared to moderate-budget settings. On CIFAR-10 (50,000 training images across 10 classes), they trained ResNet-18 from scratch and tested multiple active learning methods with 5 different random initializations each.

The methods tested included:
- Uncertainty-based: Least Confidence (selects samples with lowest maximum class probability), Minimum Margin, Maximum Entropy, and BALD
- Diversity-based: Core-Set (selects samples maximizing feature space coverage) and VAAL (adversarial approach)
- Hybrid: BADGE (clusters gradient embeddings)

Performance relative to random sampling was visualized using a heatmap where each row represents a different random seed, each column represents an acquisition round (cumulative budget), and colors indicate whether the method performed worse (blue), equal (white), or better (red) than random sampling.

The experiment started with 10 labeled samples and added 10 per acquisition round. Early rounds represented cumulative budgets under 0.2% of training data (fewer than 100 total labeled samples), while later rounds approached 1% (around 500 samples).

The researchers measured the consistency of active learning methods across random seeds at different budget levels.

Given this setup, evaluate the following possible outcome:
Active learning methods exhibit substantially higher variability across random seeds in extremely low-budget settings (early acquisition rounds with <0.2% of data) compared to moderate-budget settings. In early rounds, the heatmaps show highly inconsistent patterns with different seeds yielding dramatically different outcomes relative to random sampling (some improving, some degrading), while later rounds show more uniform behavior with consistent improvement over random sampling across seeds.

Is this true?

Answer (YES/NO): NO